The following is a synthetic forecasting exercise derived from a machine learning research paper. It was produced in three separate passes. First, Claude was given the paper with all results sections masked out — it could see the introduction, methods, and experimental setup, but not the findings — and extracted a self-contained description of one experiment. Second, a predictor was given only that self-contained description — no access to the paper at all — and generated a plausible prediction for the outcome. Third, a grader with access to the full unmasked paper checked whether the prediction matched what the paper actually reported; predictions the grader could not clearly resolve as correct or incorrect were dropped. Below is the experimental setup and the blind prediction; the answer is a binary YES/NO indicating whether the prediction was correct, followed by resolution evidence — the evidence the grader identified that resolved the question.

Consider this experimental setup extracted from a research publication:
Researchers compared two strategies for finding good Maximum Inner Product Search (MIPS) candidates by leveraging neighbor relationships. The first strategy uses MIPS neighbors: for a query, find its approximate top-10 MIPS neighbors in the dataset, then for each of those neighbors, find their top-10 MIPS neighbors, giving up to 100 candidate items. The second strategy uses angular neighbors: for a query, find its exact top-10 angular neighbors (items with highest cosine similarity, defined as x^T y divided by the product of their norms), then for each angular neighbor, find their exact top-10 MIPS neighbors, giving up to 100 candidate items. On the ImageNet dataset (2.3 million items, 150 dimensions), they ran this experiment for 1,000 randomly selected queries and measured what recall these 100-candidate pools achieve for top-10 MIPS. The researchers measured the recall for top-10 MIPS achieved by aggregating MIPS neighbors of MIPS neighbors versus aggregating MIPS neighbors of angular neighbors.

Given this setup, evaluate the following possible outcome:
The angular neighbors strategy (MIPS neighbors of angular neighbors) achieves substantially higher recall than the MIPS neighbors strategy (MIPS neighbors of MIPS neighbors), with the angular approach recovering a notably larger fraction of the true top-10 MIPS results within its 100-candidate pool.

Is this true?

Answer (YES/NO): YES